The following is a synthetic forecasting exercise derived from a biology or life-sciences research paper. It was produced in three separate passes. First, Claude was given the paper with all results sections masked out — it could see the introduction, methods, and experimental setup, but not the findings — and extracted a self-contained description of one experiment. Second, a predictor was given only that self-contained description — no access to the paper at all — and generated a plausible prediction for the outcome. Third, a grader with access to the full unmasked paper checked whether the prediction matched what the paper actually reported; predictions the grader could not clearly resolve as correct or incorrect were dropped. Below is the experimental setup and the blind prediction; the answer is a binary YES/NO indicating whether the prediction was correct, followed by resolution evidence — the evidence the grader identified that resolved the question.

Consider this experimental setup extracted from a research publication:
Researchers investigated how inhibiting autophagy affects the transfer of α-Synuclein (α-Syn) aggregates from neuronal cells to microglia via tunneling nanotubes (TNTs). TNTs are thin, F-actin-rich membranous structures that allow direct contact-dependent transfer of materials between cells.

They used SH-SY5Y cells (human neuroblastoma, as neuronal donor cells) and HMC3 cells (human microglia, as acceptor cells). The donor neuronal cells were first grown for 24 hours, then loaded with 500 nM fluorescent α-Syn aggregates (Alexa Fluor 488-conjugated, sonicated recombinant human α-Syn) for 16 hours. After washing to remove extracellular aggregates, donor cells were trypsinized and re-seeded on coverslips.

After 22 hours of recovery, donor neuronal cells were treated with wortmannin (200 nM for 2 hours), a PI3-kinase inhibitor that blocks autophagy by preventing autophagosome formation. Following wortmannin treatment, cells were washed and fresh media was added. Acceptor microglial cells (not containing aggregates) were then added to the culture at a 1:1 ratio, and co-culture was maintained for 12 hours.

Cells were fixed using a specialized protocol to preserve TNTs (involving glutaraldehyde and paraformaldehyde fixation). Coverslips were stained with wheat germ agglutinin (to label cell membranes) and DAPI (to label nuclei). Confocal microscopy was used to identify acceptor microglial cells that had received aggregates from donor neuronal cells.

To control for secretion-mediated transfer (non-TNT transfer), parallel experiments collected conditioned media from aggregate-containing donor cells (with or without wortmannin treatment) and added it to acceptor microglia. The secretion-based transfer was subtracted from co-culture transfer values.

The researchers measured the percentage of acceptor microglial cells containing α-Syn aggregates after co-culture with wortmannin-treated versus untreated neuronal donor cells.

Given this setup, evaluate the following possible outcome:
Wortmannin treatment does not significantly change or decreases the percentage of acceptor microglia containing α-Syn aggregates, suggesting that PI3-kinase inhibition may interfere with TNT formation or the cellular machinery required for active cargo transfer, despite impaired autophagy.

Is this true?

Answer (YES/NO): NO